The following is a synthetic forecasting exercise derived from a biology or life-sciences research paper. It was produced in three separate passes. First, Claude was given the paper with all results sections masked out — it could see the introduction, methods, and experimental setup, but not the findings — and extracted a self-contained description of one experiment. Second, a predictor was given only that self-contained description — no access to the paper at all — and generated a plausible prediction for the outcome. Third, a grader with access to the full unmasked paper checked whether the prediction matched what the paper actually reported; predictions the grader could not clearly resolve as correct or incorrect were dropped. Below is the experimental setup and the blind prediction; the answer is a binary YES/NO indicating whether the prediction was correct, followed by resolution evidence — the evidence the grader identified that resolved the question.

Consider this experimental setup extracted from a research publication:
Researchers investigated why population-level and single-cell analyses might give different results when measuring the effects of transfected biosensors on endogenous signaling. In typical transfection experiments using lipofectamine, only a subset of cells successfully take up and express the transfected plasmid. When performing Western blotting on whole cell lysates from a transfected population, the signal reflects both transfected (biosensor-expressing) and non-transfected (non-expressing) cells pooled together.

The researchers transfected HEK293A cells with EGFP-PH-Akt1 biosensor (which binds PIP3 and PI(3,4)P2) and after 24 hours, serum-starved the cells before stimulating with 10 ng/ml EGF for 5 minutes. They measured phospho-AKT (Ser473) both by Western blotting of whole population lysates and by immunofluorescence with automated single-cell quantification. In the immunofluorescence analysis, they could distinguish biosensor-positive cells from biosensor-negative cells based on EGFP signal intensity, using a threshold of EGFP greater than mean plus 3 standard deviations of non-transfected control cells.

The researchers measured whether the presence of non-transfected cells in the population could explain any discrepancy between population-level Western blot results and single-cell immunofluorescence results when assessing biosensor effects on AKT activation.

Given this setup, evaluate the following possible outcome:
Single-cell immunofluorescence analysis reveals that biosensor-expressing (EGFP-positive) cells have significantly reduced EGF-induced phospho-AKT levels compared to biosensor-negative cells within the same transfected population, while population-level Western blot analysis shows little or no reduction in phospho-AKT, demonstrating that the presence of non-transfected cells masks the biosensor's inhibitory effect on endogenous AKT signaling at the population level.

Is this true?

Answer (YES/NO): YES